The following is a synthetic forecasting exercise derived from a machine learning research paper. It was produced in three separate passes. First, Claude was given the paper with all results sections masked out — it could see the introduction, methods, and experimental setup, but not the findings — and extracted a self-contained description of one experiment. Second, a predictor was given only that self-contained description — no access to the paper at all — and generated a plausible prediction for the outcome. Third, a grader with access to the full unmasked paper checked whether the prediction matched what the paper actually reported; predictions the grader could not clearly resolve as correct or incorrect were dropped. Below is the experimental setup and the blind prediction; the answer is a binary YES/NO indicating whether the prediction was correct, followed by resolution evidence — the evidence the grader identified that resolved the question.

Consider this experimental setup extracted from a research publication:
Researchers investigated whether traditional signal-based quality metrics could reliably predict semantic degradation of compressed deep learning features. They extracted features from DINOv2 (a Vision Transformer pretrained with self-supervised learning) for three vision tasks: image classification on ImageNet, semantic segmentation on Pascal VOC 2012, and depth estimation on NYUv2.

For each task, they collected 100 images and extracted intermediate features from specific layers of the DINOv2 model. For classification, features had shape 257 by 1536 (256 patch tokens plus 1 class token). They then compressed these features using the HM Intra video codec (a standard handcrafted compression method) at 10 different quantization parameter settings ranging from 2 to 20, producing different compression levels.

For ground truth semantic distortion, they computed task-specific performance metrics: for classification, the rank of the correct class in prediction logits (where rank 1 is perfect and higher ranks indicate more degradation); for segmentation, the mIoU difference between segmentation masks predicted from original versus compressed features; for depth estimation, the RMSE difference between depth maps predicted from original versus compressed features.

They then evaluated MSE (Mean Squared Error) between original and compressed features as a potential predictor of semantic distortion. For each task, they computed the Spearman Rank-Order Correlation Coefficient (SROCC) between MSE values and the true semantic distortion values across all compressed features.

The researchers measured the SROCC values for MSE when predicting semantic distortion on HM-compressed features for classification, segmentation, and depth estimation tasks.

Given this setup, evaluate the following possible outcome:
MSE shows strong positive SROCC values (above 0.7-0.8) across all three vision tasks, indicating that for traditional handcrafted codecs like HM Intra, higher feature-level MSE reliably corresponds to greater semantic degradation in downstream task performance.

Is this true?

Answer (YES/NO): NO